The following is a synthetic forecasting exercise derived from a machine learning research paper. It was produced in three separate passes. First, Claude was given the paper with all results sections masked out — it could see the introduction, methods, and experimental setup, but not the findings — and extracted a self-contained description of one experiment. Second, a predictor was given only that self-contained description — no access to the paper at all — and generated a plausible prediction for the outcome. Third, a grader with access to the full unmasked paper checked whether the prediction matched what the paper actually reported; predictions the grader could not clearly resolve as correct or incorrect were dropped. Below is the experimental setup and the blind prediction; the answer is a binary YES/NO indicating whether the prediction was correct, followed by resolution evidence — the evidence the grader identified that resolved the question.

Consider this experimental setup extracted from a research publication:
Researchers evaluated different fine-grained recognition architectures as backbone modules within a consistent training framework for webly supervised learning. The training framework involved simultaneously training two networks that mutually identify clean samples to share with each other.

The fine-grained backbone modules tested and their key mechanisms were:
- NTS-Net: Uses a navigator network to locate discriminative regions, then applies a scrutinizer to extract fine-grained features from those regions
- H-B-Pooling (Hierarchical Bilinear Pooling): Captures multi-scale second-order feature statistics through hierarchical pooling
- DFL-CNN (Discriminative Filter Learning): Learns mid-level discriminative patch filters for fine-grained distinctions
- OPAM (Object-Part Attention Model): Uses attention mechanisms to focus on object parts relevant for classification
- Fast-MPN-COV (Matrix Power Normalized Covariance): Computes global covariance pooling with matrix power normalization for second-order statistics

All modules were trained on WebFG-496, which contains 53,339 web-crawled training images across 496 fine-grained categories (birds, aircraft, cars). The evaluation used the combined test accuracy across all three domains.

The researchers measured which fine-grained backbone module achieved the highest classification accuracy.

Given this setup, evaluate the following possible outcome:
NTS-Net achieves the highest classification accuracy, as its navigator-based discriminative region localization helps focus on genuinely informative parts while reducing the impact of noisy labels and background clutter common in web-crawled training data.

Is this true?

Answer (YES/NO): YES